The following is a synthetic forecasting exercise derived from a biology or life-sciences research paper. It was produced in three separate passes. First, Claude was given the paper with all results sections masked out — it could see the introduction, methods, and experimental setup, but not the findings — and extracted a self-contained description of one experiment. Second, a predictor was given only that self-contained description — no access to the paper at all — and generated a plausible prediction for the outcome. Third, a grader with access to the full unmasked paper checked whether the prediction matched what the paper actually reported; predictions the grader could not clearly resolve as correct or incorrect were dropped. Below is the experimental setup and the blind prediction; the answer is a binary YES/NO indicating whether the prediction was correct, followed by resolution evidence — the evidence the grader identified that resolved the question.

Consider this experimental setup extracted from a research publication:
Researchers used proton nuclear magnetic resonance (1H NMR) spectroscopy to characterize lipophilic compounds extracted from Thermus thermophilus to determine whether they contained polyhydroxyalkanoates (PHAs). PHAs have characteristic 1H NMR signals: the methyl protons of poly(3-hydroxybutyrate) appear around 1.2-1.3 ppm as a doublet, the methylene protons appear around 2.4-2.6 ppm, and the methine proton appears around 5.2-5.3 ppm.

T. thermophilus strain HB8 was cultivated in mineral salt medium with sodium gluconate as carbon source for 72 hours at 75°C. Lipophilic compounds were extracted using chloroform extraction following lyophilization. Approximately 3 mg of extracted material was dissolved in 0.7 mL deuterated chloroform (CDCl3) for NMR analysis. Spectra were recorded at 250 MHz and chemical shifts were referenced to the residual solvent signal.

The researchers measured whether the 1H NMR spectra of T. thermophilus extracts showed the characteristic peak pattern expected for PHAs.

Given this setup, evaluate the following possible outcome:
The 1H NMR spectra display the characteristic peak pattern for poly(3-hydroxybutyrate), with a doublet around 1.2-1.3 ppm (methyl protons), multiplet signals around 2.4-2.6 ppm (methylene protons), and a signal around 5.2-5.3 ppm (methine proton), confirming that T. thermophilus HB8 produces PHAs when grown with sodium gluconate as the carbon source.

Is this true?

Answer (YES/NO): NO